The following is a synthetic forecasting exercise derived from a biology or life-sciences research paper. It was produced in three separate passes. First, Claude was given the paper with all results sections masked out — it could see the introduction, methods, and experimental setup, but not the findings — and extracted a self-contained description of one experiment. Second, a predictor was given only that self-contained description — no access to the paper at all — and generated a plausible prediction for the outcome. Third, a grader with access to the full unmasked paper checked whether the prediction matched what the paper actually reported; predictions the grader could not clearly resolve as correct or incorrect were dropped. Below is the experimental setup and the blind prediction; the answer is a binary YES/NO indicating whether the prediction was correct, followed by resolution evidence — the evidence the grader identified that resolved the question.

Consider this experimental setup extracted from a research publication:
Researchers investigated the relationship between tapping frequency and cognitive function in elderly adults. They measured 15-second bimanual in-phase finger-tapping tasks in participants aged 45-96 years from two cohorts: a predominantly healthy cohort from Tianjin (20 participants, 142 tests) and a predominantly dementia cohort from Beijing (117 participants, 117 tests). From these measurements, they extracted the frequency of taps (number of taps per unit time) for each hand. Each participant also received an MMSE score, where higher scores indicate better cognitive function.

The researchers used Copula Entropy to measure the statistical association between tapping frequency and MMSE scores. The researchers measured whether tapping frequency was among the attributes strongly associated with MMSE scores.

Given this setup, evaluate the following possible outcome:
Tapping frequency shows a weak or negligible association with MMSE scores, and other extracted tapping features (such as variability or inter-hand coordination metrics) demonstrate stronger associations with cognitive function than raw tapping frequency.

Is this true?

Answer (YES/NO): NO